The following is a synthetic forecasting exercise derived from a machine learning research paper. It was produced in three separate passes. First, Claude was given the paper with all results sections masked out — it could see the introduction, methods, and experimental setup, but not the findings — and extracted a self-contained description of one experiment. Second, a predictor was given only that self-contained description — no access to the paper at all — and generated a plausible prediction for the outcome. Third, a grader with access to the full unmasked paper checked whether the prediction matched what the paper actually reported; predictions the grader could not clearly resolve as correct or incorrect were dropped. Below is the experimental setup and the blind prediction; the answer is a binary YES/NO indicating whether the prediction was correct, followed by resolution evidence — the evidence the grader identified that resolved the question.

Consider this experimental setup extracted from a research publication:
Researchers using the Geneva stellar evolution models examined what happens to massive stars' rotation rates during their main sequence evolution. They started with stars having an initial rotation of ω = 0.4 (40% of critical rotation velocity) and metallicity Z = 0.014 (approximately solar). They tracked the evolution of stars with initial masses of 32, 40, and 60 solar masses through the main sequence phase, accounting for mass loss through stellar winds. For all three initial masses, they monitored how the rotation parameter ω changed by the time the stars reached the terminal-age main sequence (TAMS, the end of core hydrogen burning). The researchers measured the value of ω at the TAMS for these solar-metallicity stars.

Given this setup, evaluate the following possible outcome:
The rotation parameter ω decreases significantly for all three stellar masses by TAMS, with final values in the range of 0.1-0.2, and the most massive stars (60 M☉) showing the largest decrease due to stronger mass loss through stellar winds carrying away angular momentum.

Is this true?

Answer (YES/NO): NO